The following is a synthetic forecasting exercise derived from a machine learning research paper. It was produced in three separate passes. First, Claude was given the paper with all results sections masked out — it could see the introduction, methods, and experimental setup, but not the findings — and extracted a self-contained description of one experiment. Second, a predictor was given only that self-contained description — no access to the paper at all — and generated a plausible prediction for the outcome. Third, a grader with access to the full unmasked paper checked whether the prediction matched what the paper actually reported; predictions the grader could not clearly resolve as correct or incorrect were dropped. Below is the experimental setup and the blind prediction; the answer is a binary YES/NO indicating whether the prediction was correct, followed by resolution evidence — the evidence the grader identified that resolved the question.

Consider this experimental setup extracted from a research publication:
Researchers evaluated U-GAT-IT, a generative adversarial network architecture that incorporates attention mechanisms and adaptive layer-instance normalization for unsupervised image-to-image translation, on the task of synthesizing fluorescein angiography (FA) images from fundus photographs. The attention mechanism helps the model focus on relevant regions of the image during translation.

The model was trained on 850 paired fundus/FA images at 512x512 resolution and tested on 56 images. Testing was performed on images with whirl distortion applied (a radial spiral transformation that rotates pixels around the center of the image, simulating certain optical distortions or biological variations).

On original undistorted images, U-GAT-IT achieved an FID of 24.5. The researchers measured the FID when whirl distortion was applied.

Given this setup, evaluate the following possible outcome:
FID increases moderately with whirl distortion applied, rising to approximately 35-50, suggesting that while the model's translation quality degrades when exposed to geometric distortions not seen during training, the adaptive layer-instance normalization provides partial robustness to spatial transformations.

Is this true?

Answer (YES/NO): NO